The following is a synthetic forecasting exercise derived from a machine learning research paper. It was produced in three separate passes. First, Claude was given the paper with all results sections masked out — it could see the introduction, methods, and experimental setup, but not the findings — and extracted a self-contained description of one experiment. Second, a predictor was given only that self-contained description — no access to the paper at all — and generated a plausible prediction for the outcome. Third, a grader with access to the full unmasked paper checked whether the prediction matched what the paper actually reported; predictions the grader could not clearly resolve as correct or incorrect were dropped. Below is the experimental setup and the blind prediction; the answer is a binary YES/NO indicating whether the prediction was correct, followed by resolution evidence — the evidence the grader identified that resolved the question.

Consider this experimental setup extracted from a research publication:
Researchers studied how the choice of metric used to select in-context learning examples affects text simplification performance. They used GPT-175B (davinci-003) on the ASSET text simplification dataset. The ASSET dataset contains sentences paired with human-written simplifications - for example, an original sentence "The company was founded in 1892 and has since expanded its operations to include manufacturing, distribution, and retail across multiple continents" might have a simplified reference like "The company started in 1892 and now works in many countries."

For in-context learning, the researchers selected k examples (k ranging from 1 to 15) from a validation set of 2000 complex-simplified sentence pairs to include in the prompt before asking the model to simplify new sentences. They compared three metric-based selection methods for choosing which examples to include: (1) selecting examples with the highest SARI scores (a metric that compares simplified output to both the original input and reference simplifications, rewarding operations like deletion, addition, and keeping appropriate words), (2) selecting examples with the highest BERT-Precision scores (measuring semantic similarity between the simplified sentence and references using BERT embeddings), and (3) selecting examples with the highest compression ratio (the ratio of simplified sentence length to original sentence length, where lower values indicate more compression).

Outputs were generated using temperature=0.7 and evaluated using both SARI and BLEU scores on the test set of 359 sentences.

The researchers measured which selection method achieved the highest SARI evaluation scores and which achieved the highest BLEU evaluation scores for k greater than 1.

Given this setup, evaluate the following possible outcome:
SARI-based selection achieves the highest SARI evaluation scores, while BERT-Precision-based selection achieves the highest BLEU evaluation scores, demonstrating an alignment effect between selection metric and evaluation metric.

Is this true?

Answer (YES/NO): YES